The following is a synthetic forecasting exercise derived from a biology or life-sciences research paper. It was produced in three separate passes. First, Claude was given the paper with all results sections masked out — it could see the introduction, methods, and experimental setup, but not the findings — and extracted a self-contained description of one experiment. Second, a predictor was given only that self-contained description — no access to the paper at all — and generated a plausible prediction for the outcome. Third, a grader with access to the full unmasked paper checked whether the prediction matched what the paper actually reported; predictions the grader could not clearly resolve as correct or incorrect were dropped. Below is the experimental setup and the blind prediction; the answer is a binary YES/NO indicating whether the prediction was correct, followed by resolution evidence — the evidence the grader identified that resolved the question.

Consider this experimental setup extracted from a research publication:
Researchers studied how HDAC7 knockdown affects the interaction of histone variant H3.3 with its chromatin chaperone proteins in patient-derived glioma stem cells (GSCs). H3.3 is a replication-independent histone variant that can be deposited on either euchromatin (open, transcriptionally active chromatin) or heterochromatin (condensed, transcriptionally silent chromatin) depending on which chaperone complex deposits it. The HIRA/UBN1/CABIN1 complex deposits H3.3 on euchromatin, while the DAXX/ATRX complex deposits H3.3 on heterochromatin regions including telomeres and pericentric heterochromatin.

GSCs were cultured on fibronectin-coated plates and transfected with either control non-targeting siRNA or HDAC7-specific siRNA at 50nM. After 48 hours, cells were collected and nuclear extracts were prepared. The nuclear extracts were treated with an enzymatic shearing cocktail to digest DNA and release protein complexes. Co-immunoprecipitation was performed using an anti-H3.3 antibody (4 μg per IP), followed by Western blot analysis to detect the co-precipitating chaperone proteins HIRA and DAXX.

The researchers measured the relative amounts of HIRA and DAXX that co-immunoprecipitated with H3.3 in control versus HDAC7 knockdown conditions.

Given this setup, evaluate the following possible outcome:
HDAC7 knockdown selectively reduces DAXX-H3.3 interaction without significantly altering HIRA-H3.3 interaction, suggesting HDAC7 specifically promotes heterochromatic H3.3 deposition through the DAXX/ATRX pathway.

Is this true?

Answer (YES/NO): NO